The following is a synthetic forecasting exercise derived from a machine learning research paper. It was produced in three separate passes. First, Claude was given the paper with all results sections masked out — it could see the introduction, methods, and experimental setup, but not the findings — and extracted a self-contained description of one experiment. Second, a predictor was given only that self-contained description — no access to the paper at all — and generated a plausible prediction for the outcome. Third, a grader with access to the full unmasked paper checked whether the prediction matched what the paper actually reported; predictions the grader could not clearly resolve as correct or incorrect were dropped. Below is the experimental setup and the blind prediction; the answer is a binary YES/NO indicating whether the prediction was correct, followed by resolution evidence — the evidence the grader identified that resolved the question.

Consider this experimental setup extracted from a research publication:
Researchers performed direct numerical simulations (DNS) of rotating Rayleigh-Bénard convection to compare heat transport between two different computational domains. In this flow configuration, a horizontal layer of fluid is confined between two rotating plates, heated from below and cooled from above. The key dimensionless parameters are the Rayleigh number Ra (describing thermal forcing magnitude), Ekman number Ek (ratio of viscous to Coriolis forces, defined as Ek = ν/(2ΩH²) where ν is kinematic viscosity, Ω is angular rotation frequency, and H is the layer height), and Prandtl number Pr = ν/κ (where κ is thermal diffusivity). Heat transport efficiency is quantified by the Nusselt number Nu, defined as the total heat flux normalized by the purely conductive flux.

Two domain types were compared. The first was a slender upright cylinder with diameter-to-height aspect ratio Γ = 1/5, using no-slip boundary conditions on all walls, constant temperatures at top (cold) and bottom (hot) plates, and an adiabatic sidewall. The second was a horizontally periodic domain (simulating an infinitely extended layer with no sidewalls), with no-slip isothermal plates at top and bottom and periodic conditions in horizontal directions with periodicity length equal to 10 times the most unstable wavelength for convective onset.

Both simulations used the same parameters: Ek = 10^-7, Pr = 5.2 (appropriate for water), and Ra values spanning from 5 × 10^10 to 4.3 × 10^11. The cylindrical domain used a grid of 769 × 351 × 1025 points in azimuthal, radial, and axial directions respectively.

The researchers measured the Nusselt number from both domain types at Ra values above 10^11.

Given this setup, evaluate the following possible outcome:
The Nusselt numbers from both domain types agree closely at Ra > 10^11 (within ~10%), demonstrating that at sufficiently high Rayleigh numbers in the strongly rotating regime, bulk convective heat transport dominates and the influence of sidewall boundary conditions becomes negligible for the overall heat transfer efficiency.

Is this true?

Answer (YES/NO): NO